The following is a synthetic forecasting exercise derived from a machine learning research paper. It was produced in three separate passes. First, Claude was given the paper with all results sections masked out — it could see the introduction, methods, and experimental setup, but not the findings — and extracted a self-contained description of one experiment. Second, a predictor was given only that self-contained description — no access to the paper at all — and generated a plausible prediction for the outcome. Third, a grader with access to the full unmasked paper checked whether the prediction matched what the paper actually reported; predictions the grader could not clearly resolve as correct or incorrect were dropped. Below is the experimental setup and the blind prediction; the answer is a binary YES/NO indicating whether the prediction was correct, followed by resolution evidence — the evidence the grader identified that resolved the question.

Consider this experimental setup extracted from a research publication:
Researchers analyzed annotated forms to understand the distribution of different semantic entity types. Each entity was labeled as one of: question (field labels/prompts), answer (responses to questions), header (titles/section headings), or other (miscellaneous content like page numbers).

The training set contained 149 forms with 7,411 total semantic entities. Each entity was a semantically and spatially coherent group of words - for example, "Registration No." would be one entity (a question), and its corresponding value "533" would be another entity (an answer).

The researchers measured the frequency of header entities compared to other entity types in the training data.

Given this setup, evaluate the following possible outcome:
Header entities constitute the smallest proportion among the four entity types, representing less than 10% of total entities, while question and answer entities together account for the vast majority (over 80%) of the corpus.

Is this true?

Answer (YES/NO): YES